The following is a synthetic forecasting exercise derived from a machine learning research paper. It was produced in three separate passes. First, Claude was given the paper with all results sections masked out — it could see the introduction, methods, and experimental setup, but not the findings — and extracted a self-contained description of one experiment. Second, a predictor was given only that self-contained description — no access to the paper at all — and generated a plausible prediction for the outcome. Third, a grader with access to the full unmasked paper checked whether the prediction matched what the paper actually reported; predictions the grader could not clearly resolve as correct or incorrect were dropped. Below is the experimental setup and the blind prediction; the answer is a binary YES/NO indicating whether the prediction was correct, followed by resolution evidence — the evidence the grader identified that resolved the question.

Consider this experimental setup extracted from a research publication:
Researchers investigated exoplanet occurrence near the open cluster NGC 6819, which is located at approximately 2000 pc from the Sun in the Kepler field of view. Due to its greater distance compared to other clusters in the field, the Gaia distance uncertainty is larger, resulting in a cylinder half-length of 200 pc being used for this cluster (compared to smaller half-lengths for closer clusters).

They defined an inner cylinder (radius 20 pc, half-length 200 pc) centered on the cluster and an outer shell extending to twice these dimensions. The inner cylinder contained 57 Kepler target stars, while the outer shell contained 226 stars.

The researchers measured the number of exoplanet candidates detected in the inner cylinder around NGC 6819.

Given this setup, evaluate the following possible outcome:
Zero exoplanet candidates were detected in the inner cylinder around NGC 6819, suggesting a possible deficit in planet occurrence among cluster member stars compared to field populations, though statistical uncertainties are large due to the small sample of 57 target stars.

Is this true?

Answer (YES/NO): YES